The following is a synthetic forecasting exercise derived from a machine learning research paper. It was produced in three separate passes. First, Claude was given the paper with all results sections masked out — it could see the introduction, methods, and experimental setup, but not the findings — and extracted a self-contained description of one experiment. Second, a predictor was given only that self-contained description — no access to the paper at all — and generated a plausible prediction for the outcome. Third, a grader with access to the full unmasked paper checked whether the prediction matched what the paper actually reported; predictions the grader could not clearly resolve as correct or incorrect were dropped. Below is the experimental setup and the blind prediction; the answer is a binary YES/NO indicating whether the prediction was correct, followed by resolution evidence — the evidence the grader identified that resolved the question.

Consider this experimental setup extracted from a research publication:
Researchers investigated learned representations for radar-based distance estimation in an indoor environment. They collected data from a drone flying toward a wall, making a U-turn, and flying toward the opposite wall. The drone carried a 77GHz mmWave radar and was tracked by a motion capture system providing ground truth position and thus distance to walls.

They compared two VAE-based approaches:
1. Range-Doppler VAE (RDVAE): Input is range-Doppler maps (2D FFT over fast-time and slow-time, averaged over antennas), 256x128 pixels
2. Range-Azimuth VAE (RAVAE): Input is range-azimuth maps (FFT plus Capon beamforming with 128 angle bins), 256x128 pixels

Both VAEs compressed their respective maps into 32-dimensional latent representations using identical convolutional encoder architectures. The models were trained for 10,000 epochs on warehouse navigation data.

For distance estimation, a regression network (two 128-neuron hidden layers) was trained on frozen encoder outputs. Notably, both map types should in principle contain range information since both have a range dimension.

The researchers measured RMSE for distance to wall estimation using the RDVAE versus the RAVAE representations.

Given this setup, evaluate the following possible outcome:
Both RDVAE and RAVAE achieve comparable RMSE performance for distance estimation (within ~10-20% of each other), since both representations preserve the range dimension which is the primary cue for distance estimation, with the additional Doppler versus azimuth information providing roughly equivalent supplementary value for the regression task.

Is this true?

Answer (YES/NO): NO